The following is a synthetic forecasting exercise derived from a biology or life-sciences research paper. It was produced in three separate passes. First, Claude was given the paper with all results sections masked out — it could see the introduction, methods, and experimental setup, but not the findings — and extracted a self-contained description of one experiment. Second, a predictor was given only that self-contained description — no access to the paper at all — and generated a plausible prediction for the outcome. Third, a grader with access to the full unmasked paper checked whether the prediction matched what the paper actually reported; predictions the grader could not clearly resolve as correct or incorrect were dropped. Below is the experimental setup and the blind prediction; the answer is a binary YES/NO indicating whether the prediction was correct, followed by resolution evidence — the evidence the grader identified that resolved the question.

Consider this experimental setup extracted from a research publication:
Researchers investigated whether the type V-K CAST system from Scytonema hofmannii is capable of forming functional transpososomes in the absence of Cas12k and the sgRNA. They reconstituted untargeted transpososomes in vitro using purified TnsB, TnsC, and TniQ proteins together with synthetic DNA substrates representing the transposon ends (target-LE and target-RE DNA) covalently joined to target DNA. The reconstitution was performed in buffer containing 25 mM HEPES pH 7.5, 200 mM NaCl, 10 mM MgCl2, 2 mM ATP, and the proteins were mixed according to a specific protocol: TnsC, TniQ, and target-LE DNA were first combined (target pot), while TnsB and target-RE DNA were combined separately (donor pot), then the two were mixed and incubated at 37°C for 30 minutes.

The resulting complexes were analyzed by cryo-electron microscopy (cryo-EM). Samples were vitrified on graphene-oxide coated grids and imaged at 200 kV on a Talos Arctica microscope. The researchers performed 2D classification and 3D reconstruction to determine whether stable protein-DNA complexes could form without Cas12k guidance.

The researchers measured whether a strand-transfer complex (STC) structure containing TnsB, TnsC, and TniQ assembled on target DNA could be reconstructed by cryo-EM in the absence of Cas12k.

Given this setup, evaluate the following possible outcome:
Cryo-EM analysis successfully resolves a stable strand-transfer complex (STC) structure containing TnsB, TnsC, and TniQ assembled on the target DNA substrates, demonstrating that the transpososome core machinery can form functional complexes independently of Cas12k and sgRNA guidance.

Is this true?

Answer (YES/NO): YES